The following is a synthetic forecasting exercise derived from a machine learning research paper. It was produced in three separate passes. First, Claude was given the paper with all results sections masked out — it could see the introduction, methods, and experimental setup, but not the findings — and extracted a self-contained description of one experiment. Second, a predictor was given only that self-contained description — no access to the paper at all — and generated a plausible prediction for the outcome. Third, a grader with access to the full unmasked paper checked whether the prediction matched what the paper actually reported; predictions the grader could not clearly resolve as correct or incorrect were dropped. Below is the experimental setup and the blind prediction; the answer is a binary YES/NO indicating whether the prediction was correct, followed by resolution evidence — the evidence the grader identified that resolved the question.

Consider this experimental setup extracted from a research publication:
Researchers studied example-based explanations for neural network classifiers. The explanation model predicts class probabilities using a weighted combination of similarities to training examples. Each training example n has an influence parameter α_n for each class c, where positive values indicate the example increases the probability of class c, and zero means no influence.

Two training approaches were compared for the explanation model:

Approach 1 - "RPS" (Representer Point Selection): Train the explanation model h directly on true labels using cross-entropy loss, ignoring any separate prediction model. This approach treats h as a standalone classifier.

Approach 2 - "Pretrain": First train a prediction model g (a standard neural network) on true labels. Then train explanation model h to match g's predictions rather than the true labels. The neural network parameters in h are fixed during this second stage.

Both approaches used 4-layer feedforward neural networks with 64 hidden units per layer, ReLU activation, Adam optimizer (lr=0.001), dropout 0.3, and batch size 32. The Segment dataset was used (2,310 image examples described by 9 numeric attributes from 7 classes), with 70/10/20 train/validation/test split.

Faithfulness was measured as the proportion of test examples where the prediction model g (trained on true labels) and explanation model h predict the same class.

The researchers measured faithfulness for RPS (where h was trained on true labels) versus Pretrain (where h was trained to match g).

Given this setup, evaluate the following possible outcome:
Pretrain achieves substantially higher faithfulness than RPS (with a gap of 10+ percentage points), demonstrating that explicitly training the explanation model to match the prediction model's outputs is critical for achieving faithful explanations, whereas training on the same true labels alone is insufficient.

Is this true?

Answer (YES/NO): NO